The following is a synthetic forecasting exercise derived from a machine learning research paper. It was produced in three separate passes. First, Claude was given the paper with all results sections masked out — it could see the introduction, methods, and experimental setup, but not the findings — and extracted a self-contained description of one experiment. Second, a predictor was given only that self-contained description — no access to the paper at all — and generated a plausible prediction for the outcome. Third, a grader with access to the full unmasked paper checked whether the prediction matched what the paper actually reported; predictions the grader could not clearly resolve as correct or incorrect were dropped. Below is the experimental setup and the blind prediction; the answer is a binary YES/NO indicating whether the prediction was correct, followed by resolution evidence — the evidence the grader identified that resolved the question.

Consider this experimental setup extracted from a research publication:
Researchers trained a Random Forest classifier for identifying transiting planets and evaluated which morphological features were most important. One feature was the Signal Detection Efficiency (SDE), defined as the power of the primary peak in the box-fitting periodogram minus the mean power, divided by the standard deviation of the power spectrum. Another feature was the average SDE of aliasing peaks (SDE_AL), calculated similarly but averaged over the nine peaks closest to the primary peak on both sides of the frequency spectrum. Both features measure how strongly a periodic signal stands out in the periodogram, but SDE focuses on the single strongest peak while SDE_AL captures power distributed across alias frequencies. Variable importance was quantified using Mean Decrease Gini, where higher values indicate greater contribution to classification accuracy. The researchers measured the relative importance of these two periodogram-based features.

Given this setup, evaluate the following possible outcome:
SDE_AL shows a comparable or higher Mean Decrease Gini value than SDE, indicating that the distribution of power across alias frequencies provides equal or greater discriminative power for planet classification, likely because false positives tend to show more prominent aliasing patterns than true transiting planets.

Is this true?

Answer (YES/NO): YES